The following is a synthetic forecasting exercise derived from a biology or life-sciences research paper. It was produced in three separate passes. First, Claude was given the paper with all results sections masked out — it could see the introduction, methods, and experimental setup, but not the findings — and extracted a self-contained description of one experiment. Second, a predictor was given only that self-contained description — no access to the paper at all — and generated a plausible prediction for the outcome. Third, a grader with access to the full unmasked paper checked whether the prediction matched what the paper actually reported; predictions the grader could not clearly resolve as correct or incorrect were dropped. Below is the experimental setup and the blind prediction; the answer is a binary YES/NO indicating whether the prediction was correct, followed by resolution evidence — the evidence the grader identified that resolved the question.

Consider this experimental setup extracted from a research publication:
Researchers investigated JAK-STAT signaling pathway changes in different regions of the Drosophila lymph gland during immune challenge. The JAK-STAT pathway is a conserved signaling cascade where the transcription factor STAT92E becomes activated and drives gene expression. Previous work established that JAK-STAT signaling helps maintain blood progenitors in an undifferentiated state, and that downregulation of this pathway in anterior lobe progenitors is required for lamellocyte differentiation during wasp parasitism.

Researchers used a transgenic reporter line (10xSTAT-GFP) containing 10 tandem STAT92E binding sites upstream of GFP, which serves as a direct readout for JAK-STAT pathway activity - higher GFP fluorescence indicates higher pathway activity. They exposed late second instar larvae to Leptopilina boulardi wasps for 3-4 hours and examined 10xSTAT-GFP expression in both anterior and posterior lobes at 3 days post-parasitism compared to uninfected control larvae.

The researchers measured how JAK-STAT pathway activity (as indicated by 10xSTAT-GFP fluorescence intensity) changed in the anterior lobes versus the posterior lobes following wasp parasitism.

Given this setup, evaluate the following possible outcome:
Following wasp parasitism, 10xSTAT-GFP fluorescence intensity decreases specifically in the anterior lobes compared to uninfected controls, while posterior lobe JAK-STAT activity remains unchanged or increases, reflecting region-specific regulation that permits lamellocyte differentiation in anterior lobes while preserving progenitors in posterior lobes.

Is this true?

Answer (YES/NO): YES